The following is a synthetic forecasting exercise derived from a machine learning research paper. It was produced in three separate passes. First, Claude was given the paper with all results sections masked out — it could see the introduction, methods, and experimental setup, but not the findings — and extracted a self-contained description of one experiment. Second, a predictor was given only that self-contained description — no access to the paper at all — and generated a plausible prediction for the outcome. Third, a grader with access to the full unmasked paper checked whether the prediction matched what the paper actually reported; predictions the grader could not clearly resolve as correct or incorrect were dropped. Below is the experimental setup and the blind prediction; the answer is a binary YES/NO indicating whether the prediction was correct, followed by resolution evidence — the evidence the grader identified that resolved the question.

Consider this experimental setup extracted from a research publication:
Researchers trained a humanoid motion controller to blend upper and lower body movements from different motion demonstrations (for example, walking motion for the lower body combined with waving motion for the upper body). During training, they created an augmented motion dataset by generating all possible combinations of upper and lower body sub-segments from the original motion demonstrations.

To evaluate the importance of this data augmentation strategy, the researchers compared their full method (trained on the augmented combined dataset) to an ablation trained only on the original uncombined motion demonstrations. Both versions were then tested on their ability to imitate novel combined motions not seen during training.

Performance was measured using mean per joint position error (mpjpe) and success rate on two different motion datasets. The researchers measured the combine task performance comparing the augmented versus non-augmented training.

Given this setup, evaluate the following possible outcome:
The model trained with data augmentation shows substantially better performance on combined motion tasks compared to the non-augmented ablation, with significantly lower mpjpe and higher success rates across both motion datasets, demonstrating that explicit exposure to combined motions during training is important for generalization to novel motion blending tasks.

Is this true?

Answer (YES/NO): NO